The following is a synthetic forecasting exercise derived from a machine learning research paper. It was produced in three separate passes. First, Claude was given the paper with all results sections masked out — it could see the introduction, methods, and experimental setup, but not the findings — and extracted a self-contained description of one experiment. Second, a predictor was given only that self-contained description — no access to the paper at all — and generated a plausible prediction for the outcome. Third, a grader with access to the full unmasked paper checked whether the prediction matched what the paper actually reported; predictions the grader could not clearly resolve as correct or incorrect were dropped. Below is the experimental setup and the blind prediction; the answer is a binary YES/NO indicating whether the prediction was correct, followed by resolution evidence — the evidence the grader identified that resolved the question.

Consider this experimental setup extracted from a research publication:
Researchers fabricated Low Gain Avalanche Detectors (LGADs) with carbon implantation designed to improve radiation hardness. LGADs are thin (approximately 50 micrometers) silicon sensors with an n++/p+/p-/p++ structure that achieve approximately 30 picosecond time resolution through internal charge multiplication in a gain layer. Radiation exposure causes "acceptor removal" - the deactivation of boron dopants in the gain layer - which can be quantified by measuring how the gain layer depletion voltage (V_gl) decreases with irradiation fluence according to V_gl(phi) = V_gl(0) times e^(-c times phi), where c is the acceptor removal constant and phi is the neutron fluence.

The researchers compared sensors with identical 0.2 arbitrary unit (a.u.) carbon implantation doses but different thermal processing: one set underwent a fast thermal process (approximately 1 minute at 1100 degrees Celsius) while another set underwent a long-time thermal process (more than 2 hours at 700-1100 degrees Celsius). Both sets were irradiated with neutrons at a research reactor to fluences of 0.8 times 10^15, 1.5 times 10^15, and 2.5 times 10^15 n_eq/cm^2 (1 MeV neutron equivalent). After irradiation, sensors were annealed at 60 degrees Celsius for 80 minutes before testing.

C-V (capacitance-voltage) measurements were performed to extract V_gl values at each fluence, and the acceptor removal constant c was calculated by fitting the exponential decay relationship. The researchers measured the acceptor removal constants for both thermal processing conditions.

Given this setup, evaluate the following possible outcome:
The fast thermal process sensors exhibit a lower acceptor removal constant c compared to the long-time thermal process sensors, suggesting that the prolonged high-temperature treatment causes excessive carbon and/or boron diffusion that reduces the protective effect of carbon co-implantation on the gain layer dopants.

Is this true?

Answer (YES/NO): NO